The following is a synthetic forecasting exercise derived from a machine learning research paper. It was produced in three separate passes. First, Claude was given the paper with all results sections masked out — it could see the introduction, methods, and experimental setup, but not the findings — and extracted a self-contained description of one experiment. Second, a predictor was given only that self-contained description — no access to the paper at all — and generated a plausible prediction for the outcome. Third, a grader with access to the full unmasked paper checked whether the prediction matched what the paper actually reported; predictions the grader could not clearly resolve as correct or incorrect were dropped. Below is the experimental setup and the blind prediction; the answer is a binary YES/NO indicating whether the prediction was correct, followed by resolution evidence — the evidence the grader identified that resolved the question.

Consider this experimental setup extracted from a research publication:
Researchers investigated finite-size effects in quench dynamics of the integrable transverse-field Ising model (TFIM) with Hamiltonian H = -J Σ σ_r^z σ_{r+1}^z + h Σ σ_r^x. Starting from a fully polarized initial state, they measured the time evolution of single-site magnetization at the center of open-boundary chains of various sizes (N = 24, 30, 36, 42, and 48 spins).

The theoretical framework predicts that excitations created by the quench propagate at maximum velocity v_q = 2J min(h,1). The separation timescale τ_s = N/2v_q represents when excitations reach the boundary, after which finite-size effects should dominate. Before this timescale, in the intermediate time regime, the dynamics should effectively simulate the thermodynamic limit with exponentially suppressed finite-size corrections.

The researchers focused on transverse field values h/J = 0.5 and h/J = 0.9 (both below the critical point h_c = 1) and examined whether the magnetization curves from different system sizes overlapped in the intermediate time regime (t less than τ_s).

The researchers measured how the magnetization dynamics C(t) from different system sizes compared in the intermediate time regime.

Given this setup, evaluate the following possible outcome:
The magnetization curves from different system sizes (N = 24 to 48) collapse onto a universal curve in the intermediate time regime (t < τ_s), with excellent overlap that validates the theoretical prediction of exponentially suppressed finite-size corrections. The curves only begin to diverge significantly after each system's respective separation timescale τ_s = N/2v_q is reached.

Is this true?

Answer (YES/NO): YES